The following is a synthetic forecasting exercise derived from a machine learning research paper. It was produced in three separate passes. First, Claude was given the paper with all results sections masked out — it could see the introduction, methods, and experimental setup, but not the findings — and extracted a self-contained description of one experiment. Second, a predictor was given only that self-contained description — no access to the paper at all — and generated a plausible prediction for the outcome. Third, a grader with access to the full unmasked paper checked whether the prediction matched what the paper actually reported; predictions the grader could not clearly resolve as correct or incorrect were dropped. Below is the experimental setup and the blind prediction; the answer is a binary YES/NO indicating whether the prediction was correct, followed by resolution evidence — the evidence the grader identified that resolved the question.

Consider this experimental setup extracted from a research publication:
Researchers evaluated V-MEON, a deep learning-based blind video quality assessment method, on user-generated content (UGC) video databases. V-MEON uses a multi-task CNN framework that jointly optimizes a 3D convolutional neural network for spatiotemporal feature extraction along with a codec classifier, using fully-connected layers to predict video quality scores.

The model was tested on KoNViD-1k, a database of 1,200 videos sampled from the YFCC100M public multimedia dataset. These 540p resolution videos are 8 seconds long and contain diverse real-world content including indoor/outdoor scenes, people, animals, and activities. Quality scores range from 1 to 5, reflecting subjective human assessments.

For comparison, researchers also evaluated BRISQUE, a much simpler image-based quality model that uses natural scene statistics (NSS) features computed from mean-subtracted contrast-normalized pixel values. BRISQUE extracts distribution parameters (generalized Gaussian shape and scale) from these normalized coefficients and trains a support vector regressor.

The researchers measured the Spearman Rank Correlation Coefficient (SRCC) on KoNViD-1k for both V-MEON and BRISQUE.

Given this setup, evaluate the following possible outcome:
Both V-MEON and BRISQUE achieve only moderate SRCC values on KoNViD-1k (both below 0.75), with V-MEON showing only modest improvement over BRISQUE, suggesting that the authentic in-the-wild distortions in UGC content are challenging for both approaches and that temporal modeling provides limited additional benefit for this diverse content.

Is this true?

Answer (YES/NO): NO